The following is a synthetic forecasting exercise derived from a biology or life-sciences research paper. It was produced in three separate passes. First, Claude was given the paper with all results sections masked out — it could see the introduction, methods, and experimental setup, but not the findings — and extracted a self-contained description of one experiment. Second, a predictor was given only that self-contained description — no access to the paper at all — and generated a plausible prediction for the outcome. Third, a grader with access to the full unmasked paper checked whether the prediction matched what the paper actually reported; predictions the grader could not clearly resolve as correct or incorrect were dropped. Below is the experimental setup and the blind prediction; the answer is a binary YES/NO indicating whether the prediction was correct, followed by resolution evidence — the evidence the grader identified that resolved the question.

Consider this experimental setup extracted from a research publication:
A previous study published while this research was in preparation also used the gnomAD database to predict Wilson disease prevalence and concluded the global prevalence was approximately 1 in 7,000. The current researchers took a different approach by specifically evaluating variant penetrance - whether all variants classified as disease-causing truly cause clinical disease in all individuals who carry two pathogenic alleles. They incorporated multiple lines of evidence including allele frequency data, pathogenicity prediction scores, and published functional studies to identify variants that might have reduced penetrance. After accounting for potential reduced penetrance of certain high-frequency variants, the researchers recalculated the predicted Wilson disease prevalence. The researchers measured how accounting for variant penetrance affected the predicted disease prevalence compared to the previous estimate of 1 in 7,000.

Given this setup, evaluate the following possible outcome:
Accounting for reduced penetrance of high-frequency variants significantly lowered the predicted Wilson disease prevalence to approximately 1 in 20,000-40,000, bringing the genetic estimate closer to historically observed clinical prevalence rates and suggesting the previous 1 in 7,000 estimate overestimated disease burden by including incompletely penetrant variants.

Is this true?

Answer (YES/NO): NO